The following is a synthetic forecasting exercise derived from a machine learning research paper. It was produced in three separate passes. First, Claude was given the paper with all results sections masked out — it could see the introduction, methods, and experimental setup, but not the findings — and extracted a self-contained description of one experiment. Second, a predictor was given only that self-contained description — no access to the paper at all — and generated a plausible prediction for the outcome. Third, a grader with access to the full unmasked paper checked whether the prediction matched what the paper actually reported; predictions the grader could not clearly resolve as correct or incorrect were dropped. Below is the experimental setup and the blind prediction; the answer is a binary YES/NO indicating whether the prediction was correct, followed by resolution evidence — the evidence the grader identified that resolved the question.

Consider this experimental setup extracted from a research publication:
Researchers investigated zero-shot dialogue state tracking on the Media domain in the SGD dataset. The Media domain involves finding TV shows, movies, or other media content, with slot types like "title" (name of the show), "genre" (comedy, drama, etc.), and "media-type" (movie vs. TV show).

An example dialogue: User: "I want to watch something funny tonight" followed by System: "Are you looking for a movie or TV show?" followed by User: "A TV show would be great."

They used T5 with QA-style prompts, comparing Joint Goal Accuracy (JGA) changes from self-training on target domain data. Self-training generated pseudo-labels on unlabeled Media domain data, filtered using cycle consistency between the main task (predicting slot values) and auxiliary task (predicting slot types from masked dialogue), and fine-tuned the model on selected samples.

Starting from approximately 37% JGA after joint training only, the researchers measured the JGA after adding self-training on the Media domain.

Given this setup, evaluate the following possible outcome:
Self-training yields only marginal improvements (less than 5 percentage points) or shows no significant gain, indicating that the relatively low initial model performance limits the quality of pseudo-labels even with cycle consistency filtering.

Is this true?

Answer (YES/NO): NO